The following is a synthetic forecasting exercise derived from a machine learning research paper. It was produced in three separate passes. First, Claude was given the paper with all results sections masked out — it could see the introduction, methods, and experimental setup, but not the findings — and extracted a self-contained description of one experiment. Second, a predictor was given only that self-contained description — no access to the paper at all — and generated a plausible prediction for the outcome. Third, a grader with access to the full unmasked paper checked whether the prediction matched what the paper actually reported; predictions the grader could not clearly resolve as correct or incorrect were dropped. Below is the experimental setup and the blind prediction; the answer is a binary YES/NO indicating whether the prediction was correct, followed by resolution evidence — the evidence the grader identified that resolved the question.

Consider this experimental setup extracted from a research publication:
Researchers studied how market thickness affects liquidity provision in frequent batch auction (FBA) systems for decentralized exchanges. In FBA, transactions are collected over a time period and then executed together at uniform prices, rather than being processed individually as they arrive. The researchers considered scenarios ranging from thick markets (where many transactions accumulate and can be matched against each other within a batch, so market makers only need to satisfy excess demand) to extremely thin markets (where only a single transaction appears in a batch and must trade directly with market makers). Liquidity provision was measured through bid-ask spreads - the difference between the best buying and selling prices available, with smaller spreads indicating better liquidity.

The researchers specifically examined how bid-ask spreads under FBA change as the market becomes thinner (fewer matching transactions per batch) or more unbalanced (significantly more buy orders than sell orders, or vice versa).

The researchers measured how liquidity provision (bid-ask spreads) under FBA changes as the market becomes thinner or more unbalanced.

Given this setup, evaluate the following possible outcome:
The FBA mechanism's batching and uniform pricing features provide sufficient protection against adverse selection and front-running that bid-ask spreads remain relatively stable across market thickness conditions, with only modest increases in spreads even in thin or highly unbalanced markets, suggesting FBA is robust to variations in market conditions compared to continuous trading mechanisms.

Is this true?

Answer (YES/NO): NO